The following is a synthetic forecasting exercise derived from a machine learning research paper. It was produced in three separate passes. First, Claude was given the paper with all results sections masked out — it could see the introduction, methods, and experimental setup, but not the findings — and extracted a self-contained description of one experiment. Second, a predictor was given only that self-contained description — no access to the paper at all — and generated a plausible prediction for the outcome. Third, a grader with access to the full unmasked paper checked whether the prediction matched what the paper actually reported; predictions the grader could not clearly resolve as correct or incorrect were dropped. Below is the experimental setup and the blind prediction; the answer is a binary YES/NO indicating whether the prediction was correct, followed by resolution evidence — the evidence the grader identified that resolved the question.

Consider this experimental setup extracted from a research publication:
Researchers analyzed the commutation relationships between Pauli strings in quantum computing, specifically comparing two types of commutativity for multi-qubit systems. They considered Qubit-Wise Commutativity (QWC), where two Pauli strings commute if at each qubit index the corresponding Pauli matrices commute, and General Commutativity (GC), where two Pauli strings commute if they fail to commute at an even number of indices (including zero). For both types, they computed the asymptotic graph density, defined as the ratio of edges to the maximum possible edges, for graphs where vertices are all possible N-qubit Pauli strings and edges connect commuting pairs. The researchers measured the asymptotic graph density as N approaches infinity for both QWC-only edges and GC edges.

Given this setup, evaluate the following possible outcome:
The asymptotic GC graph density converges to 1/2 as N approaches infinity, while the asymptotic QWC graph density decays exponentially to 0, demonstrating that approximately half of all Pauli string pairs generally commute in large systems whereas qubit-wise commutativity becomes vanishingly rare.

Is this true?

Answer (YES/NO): YES